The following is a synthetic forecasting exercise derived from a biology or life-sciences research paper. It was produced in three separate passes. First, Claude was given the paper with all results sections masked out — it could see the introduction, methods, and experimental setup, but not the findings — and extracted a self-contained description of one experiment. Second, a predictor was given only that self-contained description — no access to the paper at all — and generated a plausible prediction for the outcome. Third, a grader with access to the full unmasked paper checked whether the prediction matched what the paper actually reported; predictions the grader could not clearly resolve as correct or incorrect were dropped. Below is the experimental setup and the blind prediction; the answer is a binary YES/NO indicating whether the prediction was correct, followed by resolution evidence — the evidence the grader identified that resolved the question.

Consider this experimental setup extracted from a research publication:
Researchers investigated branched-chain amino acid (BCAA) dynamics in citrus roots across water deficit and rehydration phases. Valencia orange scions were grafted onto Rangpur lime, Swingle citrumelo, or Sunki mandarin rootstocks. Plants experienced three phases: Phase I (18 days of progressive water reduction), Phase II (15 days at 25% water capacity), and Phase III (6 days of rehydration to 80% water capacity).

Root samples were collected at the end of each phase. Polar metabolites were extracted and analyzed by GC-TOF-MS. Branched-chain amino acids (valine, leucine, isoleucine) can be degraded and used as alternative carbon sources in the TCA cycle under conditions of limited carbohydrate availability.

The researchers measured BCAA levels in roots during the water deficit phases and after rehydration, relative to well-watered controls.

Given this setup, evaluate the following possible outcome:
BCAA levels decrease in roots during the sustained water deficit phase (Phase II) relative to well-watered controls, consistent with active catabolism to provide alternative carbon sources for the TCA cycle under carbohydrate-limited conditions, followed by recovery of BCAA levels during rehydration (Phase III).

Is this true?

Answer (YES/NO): YES